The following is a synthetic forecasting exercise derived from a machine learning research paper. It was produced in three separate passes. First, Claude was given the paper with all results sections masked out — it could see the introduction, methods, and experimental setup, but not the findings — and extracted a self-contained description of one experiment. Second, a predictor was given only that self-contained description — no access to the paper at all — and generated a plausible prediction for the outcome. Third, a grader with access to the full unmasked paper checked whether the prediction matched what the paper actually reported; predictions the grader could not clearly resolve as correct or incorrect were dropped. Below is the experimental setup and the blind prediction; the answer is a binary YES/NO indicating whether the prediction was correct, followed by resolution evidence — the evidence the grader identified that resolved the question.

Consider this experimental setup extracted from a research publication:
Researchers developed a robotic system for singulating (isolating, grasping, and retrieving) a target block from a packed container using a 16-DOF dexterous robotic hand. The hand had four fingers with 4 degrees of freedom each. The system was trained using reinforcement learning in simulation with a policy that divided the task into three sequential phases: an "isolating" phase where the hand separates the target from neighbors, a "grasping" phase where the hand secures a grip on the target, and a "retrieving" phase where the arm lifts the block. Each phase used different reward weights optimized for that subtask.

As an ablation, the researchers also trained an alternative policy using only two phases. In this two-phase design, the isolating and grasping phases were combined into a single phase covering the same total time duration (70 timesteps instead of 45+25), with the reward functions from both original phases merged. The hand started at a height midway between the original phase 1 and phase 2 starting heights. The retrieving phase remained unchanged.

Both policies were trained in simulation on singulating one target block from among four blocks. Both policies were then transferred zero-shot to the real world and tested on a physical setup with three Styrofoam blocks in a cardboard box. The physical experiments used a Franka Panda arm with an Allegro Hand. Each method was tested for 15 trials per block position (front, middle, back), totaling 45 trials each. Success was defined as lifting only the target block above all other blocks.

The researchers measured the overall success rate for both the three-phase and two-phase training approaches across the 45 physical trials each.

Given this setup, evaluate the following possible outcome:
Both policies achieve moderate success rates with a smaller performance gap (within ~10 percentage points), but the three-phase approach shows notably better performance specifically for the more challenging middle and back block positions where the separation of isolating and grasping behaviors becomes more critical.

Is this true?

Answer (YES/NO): NO